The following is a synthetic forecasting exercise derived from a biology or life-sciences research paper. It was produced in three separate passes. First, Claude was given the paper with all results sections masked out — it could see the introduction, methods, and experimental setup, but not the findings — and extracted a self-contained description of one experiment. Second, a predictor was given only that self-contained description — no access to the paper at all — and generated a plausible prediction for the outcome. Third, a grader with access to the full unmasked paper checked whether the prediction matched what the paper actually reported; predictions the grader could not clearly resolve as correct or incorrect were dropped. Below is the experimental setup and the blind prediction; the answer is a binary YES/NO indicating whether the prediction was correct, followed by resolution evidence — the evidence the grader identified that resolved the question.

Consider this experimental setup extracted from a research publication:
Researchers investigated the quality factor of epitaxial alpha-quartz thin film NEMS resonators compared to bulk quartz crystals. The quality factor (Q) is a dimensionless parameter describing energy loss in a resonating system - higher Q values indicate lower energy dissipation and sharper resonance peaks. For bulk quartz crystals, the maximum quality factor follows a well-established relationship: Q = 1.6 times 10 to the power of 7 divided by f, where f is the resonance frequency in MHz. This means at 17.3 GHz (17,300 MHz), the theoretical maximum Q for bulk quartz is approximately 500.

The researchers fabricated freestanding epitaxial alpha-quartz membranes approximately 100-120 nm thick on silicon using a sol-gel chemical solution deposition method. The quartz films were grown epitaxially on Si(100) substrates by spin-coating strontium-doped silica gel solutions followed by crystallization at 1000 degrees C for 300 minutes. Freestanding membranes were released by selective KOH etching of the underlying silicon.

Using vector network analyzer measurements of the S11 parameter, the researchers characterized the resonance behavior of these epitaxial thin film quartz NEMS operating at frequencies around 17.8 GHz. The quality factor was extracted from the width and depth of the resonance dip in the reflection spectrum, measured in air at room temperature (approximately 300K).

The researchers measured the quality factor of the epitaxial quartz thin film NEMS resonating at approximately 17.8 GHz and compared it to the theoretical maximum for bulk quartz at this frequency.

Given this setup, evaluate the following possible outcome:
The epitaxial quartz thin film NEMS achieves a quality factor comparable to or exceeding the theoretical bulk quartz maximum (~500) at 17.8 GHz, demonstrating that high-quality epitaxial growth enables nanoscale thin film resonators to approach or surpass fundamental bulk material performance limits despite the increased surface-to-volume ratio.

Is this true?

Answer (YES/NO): YES